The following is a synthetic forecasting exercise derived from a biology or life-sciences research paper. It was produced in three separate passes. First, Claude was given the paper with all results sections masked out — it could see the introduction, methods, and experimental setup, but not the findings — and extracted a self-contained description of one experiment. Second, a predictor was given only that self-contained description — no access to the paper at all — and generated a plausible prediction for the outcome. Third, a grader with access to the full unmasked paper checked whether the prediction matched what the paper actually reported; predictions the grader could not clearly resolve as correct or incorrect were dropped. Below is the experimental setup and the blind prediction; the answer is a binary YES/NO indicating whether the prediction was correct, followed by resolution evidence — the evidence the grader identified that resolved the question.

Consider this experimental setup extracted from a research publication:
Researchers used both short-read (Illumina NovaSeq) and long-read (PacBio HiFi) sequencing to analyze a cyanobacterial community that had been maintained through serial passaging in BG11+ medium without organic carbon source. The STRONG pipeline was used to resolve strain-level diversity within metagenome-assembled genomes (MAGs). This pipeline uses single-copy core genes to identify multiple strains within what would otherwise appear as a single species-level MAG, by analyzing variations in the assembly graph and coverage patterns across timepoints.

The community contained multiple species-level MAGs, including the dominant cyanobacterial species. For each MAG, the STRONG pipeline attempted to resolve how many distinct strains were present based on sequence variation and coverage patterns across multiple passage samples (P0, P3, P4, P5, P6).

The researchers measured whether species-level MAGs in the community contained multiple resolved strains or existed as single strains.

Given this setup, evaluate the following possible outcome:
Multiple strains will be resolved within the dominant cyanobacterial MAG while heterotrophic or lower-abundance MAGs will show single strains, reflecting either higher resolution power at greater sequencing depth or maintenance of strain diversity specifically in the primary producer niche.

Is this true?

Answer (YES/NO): NO